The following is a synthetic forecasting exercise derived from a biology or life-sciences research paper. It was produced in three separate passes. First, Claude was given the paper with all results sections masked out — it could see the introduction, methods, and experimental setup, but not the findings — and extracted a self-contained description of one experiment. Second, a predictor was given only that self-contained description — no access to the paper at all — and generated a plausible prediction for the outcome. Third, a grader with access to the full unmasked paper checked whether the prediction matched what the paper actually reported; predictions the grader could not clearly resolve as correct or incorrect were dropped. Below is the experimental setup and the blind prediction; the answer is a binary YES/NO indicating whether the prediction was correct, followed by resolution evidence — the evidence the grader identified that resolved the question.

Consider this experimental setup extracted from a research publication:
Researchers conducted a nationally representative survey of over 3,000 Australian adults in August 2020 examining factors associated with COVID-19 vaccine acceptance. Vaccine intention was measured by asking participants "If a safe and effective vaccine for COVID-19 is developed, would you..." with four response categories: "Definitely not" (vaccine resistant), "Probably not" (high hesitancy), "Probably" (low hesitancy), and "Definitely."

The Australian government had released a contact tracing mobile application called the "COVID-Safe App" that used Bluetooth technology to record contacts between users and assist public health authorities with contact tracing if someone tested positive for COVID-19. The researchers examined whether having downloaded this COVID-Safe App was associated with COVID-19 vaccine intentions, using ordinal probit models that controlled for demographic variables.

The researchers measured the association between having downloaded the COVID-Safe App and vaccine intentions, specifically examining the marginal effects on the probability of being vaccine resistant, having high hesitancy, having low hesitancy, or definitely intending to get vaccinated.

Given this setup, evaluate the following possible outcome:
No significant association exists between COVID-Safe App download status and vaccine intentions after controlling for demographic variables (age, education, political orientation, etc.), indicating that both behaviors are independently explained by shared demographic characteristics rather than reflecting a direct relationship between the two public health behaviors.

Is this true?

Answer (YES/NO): NO